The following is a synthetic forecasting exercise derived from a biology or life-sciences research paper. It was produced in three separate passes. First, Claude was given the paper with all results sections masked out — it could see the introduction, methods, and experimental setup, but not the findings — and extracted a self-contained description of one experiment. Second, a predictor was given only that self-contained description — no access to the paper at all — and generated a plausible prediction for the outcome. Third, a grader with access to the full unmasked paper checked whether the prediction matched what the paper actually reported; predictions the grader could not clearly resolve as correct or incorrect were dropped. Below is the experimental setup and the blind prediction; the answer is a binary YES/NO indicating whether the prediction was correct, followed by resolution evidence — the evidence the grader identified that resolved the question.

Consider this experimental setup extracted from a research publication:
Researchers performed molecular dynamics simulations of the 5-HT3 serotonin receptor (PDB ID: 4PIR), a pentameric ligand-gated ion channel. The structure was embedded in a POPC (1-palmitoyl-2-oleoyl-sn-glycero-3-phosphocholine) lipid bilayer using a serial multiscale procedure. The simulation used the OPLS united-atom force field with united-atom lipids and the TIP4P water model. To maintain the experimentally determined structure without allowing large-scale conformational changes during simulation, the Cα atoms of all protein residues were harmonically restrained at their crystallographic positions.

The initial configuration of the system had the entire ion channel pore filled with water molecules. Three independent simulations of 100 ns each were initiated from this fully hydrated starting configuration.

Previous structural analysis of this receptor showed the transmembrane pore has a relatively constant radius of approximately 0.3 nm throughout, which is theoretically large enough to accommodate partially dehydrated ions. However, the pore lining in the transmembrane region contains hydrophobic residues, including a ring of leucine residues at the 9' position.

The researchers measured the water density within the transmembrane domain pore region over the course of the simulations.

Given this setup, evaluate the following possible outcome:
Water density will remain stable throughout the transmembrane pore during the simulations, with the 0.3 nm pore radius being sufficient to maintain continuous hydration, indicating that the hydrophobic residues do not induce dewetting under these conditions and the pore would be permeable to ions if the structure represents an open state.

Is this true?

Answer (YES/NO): NO